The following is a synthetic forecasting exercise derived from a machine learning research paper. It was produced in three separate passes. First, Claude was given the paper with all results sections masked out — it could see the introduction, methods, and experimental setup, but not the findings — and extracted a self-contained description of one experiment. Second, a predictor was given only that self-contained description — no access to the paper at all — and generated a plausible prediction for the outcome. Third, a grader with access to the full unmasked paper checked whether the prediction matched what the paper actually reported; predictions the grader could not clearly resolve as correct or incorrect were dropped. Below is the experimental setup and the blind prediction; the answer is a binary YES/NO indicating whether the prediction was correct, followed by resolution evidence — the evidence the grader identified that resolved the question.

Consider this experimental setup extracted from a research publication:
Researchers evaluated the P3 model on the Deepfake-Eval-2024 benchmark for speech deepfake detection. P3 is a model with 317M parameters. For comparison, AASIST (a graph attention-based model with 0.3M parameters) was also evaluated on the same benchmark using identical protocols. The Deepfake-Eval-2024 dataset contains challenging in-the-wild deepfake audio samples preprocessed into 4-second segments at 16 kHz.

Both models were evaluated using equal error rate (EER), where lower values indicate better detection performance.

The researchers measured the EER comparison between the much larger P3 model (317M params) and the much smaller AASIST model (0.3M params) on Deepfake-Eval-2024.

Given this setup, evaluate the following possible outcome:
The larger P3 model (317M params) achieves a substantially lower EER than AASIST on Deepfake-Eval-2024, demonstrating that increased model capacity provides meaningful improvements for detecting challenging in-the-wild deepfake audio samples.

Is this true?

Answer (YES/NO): YES